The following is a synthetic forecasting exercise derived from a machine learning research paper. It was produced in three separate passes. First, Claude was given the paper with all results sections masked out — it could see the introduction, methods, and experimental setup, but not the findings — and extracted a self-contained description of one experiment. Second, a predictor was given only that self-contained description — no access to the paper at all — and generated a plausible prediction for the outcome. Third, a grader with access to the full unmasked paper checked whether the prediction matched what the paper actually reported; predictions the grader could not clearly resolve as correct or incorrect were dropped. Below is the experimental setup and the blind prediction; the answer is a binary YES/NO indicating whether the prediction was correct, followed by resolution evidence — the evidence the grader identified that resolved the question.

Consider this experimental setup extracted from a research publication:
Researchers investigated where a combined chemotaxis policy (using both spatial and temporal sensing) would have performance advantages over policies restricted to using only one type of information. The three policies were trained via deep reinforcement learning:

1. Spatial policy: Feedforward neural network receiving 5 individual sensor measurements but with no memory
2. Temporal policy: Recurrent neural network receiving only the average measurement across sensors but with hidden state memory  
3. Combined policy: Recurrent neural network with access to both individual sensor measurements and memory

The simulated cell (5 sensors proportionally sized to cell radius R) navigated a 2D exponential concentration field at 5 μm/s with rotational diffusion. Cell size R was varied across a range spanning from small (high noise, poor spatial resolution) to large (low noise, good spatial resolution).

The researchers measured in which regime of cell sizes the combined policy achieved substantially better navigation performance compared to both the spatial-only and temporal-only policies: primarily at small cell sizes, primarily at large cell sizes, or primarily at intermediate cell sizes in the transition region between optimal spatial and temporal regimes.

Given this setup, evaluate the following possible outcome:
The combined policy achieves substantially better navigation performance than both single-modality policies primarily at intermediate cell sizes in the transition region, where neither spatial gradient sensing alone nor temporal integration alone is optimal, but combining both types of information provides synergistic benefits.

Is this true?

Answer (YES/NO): YES